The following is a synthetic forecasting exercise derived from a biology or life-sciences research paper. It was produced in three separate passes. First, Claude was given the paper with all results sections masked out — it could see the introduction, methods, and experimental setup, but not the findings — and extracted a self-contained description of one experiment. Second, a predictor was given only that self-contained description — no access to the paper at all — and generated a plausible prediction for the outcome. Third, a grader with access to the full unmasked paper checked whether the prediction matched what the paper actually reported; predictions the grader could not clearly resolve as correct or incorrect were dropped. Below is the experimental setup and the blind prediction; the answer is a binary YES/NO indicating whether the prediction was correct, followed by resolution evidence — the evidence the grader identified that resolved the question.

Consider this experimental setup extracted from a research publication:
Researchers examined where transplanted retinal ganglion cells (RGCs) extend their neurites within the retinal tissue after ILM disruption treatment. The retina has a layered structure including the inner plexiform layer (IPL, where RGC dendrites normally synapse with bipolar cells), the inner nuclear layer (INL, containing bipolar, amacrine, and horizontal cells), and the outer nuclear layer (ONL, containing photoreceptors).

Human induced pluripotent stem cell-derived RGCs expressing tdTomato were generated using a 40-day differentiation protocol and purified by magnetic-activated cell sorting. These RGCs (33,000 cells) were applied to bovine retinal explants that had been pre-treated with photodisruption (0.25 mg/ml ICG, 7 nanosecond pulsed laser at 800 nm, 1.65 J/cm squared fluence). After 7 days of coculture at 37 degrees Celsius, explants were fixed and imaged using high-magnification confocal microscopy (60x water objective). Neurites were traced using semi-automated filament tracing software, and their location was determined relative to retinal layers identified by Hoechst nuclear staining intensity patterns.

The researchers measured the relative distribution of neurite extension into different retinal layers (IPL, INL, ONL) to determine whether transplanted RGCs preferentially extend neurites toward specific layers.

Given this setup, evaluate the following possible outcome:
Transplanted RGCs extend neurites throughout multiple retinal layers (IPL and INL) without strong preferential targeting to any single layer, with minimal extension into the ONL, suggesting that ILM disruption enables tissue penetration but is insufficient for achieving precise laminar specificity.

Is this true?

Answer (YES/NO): NO